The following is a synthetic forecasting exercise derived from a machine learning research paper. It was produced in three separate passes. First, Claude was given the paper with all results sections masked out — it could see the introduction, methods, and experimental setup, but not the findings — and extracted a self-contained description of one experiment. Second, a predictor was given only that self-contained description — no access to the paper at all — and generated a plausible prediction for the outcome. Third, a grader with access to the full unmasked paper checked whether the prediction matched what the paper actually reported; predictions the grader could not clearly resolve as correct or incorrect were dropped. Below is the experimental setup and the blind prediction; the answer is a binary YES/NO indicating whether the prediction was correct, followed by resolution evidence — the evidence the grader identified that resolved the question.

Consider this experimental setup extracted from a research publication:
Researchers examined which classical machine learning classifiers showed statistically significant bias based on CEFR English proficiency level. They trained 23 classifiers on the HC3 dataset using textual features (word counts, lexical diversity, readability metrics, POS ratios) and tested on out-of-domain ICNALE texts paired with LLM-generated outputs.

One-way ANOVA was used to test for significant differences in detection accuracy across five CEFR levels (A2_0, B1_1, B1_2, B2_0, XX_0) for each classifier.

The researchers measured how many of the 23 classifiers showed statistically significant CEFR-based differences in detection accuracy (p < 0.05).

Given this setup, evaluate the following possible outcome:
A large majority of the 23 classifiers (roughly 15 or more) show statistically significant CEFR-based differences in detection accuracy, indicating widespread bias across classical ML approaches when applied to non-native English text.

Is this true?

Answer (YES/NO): YES